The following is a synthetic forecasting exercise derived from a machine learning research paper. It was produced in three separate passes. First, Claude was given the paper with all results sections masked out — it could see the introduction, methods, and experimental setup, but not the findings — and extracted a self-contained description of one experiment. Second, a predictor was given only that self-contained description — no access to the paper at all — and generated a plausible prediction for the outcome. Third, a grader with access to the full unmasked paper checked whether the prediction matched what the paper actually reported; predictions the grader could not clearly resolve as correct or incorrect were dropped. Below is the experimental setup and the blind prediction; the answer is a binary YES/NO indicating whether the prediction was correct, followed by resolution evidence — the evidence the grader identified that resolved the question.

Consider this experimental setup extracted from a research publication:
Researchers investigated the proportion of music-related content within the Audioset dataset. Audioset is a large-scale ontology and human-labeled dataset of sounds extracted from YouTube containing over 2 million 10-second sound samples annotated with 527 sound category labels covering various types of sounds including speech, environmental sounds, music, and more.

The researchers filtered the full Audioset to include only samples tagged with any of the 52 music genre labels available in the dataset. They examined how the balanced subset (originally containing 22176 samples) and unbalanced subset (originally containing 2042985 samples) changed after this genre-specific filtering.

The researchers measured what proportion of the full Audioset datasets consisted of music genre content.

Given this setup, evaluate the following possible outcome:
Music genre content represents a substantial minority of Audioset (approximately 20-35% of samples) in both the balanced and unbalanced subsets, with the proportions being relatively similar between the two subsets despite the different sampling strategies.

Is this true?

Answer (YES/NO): NO